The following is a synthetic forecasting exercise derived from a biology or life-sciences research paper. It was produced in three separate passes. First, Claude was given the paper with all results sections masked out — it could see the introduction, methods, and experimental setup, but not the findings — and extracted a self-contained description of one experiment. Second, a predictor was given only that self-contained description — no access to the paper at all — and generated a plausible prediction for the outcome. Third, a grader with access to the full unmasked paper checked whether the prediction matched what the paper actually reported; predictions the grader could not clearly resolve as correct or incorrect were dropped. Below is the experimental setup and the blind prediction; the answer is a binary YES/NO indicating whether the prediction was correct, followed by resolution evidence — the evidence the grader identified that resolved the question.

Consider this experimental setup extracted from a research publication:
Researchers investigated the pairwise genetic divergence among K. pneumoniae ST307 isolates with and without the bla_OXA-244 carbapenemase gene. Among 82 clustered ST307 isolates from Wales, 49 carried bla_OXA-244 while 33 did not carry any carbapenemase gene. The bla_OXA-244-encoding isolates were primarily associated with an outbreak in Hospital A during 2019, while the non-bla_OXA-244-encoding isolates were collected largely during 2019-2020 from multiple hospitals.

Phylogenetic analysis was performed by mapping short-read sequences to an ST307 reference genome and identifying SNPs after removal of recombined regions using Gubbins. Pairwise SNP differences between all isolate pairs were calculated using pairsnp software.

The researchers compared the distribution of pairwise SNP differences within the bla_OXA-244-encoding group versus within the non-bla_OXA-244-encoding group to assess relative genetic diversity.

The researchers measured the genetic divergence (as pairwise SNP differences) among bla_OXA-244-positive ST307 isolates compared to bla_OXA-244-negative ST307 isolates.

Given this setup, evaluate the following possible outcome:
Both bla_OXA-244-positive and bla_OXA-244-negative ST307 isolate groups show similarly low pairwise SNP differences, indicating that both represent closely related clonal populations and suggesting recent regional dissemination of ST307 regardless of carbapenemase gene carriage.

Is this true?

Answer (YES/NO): NO